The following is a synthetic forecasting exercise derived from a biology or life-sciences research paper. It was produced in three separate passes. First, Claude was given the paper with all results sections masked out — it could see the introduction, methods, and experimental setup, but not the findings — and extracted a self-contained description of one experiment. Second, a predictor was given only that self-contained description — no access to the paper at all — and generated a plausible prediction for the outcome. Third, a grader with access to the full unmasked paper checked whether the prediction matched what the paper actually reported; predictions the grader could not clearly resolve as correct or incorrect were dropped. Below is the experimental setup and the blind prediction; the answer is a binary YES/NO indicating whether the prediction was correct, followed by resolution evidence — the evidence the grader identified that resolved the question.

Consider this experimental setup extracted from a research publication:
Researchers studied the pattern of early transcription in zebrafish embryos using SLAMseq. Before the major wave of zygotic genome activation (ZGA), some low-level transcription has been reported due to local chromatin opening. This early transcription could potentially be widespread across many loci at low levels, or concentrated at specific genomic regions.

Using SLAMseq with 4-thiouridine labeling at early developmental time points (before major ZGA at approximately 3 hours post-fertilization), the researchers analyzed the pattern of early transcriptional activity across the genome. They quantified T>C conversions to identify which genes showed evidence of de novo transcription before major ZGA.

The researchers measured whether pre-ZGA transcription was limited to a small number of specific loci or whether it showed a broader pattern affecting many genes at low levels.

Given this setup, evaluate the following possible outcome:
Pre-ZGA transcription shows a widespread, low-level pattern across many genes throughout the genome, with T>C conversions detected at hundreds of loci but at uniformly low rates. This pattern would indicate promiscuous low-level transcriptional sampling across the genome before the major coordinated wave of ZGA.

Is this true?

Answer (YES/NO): NO